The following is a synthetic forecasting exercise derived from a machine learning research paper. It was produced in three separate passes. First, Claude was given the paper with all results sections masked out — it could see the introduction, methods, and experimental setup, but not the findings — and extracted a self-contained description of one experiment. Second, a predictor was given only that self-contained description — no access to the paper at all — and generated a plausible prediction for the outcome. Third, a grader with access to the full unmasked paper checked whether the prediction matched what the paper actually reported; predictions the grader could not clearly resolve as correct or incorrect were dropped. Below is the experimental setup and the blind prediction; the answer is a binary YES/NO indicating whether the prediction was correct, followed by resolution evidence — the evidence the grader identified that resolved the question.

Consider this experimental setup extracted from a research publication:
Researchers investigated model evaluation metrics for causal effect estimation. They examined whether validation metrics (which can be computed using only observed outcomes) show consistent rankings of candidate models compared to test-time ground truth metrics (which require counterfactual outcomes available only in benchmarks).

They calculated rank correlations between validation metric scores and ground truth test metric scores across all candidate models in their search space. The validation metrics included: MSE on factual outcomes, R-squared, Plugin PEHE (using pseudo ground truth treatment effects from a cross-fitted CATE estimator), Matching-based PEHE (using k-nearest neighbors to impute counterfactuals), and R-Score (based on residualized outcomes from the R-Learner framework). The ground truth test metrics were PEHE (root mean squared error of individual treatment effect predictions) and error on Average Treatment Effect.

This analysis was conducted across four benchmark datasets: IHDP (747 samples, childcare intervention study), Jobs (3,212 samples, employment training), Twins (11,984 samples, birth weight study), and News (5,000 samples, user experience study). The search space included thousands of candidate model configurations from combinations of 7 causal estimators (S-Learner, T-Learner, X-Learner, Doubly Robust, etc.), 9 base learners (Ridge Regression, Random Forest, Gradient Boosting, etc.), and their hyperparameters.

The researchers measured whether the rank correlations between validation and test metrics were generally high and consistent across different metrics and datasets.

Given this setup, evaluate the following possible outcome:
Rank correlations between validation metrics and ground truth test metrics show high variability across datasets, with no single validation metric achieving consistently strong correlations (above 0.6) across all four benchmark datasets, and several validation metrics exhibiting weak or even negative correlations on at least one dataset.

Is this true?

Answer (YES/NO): YES